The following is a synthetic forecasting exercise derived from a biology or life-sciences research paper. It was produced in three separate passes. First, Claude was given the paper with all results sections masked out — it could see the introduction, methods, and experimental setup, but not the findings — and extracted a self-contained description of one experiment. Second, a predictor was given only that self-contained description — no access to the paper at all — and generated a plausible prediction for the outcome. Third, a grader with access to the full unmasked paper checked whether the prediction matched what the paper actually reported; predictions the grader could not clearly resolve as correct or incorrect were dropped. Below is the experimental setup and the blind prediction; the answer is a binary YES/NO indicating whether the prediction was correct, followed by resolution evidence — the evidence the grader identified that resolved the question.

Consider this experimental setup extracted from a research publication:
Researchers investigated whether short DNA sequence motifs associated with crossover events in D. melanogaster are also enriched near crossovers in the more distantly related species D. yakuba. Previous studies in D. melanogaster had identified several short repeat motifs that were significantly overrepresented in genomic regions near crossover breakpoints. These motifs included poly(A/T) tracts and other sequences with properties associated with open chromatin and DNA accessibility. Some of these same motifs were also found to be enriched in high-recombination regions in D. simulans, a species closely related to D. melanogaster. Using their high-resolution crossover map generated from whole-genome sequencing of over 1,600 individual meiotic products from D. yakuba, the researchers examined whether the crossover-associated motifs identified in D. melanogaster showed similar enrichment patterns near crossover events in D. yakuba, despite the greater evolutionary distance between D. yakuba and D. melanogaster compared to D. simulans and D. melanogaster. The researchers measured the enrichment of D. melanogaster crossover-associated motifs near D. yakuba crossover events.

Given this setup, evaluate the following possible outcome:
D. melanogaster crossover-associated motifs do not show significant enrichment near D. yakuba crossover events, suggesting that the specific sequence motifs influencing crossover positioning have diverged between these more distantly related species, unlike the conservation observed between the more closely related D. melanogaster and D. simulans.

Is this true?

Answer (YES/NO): NO